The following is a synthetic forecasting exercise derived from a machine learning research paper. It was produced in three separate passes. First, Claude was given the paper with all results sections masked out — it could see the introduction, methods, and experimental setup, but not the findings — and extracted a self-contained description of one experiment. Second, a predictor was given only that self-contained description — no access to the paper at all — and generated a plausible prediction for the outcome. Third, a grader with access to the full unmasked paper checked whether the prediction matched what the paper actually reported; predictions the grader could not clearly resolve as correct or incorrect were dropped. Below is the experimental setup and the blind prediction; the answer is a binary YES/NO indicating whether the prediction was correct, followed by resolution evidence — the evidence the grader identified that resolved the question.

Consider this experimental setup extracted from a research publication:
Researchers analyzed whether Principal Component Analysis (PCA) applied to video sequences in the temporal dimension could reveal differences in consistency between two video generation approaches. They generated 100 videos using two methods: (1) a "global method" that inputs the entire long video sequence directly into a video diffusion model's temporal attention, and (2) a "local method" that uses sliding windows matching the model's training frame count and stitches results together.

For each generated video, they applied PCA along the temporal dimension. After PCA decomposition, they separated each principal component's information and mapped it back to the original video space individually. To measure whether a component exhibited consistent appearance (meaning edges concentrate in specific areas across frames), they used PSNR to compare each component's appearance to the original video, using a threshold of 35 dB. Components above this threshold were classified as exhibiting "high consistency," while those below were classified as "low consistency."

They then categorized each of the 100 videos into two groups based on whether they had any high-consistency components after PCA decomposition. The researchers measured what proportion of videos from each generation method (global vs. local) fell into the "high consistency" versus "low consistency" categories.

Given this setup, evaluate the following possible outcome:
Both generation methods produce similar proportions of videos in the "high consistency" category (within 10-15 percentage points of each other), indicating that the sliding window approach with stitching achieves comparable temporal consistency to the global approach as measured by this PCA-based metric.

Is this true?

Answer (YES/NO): NO